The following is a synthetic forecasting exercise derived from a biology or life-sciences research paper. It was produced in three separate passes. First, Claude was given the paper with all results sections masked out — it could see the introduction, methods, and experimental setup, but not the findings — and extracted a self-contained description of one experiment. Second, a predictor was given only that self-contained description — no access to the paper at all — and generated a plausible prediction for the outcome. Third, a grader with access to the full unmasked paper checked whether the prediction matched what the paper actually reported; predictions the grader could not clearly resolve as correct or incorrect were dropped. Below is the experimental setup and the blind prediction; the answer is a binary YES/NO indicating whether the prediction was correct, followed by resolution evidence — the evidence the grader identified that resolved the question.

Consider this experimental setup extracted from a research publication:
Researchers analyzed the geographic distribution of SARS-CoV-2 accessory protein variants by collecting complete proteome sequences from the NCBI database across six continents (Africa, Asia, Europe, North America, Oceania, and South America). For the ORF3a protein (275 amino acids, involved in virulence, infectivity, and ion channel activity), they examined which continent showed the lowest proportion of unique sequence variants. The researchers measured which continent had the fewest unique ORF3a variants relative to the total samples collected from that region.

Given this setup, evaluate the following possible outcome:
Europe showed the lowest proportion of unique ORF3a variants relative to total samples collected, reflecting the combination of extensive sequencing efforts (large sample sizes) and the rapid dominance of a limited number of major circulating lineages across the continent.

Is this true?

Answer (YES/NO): NO